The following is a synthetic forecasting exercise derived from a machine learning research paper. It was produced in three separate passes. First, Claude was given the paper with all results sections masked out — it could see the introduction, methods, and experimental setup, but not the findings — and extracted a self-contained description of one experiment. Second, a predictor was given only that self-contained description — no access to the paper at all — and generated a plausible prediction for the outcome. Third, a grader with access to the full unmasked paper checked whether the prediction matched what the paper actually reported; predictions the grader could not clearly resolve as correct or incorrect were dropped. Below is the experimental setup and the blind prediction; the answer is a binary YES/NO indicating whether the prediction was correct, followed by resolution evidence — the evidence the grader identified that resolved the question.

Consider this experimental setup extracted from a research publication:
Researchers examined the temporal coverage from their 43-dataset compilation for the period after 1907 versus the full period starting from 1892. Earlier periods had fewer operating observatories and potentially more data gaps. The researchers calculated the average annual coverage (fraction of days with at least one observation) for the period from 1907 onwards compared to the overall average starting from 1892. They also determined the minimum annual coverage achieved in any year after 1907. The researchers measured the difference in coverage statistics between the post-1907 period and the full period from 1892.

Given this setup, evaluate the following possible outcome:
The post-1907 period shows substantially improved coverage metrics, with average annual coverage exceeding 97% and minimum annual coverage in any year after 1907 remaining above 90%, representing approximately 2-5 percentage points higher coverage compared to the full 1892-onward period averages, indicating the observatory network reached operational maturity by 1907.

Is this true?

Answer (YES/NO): NO